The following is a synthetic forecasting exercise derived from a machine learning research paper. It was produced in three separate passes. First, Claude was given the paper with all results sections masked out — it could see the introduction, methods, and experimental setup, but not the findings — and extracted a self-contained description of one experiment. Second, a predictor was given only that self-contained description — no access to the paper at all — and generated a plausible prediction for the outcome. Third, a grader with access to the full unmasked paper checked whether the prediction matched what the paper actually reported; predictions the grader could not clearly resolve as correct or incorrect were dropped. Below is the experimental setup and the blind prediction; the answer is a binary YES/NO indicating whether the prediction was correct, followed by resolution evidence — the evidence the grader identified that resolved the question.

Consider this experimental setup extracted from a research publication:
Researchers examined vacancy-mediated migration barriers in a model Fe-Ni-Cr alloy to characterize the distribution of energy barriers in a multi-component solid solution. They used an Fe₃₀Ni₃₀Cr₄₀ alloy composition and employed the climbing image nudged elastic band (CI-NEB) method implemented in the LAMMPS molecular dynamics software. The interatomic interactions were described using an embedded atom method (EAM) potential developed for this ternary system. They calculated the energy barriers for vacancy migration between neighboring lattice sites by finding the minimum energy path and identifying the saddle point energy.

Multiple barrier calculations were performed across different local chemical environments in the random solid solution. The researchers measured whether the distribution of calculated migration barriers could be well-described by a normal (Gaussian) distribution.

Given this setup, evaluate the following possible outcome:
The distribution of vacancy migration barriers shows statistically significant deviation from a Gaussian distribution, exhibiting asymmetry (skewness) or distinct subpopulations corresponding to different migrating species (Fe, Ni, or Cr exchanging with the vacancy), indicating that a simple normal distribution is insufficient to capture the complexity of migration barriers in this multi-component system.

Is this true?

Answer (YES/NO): NO